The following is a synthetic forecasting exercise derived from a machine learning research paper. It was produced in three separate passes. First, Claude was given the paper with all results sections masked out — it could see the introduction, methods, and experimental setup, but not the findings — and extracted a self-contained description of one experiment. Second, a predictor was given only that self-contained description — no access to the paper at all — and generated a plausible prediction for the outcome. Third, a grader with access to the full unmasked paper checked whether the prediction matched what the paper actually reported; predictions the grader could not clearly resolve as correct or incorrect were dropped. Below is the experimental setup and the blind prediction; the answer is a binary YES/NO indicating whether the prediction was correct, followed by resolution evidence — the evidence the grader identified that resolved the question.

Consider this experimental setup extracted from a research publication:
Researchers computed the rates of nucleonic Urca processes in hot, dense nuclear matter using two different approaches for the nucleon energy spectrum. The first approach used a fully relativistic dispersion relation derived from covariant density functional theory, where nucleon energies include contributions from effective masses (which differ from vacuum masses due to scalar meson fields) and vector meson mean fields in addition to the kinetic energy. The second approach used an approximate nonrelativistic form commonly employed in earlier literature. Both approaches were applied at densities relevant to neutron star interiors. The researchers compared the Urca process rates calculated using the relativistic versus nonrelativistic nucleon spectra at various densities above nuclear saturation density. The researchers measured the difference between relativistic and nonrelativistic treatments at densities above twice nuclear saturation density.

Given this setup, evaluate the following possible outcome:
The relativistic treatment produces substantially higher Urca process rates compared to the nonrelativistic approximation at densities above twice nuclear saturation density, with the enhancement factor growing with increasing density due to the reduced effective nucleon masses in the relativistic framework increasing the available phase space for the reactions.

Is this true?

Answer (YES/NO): YES